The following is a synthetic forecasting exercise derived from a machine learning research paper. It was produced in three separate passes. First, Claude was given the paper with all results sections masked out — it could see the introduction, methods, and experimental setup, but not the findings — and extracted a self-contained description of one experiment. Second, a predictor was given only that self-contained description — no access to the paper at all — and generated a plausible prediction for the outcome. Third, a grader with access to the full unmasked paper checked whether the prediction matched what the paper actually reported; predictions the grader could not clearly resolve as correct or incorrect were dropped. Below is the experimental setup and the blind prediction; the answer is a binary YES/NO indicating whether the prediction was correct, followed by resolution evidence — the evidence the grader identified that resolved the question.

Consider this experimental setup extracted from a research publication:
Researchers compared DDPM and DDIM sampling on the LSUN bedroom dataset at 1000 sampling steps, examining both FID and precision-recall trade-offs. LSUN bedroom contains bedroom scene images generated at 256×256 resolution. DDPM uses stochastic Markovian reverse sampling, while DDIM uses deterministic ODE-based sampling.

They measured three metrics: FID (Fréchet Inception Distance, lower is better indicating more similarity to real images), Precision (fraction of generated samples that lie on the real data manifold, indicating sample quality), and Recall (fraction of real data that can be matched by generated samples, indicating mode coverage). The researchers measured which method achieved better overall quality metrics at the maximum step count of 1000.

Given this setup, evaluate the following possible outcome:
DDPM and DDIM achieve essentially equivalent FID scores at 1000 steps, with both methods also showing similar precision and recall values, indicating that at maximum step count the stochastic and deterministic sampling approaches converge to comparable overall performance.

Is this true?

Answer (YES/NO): NO